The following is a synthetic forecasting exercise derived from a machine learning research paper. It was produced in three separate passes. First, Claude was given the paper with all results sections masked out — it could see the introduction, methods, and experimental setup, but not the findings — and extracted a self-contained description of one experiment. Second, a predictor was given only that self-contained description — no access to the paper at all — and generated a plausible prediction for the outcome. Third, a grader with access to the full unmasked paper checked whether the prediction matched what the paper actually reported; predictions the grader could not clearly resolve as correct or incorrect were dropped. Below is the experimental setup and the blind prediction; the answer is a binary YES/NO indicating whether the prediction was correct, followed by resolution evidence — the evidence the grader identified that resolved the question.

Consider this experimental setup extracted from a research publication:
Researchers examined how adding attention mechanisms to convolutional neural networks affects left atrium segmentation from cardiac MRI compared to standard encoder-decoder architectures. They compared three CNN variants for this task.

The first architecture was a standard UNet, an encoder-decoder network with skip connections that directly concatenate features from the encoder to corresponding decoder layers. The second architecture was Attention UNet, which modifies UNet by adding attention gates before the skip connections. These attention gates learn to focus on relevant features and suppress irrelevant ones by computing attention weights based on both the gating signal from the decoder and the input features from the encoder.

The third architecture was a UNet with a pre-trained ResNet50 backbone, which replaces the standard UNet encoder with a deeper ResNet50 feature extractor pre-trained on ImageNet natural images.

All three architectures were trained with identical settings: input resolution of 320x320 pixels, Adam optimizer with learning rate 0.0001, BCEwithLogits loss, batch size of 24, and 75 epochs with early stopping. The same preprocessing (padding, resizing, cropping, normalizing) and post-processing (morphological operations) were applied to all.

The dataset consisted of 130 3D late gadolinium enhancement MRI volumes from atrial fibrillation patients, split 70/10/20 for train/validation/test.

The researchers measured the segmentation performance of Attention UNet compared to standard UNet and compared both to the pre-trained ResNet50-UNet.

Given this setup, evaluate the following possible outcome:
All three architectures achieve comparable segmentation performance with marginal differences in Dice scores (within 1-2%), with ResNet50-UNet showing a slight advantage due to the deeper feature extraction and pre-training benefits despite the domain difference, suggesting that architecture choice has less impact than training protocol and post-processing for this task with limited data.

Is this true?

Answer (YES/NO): NO